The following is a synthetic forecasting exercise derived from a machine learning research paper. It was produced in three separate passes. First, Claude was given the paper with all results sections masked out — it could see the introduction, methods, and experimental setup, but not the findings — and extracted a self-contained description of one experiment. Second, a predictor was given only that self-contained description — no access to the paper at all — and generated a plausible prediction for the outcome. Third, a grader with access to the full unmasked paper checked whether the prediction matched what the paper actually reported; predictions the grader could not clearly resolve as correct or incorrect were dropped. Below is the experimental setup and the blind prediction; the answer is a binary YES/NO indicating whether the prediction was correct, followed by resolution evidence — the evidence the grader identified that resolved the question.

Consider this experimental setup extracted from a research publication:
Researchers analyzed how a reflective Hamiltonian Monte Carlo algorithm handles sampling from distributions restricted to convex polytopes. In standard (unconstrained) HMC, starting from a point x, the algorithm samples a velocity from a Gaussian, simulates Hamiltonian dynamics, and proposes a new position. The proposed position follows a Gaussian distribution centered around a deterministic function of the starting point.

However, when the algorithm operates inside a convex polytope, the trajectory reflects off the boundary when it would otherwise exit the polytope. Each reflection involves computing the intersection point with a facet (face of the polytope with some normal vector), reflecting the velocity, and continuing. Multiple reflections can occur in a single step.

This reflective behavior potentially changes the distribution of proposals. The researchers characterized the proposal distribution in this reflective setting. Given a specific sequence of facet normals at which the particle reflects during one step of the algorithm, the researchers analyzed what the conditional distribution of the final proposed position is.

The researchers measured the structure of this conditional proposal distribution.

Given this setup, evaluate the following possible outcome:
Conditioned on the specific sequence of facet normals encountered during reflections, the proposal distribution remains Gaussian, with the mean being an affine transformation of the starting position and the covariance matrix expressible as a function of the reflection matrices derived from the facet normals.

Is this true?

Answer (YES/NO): YES